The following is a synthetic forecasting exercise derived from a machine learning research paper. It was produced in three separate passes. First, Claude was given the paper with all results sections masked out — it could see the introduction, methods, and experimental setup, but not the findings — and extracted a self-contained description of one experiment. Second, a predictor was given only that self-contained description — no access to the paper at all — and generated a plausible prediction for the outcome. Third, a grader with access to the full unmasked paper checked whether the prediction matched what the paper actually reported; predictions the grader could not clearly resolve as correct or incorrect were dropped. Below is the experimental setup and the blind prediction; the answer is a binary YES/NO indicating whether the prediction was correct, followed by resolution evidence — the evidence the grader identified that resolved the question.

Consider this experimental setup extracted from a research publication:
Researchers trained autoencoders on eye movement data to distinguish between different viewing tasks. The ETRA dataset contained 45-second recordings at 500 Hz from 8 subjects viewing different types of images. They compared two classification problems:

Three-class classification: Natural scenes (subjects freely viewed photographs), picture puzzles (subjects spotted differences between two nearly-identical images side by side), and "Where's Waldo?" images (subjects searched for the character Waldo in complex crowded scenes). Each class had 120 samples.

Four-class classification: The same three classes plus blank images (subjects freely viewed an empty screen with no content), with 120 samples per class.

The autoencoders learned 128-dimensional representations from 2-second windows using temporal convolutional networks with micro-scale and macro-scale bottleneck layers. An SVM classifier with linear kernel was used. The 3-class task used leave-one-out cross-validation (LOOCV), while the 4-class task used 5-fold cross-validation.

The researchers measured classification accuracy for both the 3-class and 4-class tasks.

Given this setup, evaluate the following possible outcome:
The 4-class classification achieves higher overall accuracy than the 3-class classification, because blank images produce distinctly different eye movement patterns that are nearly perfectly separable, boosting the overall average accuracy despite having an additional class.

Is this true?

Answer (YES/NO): NO